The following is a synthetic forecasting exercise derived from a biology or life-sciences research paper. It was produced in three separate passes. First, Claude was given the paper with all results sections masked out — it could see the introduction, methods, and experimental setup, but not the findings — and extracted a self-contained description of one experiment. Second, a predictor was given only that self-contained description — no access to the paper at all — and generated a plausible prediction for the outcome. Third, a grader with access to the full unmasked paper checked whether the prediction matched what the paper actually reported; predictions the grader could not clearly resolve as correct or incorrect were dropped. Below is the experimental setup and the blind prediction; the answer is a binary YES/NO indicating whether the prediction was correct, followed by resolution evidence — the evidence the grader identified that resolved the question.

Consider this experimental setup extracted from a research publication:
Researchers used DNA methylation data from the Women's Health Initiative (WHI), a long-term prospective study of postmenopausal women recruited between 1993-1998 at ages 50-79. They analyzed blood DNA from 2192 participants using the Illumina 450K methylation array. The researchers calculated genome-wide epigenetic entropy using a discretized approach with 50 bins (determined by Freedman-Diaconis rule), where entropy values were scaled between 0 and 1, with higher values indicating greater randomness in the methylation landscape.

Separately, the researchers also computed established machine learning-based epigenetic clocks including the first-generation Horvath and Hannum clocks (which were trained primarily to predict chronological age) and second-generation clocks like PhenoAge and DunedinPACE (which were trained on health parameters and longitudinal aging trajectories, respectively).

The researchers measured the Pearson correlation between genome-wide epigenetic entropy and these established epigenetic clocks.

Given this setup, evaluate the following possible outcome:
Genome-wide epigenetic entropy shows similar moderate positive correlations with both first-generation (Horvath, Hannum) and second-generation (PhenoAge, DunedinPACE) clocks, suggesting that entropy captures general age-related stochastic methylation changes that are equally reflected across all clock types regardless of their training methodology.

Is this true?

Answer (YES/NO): NO